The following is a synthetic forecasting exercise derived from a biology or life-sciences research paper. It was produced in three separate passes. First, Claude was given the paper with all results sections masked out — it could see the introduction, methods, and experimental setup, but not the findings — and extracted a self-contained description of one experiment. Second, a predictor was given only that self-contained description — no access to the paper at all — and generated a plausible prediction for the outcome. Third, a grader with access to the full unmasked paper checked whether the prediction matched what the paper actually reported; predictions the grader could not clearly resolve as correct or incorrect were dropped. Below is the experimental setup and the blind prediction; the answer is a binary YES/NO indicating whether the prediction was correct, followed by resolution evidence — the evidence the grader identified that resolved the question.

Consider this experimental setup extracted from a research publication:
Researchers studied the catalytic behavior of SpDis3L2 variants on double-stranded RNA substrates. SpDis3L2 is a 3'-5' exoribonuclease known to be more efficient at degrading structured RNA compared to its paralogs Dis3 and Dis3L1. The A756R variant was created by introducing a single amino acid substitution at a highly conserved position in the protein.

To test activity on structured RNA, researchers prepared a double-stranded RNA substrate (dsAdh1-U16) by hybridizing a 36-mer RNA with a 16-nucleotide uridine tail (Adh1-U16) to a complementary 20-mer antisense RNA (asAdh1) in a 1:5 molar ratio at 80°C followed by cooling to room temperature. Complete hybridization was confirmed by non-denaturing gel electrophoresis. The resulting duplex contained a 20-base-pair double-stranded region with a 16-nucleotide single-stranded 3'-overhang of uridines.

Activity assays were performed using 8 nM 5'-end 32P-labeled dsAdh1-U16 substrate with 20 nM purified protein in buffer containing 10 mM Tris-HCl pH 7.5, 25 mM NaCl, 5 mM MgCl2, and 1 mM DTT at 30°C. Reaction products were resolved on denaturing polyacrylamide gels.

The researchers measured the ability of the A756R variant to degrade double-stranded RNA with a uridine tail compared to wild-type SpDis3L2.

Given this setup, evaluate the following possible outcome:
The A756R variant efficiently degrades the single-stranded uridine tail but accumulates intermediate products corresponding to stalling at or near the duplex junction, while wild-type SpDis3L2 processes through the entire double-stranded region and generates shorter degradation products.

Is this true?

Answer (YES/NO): YES